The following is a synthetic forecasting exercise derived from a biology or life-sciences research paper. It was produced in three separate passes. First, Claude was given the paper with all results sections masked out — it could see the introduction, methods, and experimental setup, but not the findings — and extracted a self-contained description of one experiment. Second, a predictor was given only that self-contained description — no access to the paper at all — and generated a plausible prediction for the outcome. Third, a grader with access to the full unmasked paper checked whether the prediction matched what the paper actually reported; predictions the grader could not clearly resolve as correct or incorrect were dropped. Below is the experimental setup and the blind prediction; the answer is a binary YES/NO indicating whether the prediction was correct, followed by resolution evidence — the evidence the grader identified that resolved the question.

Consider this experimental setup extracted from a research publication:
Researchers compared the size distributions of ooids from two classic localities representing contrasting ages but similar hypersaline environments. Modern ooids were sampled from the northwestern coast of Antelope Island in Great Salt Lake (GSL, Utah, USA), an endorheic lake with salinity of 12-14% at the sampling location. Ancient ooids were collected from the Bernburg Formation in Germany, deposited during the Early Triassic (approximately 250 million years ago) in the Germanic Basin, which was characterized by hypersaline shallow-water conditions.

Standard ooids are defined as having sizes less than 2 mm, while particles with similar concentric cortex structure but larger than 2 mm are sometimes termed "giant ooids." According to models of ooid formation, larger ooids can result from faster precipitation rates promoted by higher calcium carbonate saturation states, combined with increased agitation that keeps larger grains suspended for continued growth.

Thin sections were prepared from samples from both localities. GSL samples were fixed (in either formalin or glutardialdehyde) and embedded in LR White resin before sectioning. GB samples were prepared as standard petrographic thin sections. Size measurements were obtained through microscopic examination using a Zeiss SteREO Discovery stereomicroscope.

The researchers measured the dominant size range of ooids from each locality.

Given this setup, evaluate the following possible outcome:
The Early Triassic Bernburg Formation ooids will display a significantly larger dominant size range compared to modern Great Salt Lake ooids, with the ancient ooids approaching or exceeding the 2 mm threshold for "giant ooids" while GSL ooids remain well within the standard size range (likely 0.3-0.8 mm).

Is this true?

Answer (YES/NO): YES